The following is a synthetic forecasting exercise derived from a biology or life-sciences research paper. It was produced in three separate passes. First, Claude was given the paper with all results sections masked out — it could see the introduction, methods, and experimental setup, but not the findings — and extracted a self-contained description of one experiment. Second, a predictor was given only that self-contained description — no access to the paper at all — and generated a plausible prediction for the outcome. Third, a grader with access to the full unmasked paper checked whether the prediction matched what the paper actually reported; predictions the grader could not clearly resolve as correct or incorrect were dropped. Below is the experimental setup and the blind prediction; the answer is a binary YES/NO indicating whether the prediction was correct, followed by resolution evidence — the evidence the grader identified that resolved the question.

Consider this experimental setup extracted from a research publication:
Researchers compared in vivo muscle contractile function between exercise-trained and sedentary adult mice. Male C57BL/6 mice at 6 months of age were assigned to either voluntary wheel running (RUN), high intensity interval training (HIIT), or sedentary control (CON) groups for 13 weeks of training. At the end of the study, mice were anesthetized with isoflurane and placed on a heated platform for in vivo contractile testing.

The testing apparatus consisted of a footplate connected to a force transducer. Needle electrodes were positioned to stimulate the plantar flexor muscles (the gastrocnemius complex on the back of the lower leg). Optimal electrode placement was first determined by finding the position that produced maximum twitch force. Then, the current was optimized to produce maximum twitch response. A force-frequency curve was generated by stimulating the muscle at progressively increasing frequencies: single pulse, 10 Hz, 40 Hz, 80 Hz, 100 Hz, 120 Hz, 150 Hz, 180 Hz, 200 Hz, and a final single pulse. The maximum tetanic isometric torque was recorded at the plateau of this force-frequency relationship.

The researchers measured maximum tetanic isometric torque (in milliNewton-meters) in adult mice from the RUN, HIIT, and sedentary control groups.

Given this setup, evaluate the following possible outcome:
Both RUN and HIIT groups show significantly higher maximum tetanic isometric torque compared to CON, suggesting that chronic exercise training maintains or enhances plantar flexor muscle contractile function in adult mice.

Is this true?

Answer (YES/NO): NO